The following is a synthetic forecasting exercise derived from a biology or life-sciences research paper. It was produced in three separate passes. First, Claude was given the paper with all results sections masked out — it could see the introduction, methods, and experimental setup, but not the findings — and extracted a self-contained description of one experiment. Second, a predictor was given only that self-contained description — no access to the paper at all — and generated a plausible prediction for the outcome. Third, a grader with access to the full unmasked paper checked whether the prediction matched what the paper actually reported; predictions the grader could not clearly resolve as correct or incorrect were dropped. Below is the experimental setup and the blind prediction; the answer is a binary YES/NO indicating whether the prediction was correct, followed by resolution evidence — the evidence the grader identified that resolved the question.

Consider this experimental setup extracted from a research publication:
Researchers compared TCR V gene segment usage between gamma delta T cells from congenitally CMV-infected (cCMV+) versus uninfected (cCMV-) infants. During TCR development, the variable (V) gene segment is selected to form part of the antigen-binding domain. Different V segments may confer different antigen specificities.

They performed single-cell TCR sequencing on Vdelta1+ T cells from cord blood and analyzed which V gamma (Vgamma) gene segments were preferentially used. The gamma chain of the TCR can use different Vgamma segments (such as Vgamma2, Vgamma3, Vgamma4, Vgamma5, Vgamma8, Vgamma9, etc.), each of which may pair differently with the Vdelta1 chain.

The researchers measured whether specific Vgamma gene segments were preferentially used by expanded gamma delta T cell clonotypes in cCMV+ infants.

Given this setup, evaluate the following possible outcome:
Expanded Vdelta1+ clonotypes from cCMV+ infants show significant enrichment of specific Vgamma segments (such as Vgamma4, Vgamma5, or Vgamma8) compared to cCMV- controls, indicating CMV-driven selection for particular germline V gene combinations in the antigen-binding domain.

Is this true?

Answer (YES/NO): NO